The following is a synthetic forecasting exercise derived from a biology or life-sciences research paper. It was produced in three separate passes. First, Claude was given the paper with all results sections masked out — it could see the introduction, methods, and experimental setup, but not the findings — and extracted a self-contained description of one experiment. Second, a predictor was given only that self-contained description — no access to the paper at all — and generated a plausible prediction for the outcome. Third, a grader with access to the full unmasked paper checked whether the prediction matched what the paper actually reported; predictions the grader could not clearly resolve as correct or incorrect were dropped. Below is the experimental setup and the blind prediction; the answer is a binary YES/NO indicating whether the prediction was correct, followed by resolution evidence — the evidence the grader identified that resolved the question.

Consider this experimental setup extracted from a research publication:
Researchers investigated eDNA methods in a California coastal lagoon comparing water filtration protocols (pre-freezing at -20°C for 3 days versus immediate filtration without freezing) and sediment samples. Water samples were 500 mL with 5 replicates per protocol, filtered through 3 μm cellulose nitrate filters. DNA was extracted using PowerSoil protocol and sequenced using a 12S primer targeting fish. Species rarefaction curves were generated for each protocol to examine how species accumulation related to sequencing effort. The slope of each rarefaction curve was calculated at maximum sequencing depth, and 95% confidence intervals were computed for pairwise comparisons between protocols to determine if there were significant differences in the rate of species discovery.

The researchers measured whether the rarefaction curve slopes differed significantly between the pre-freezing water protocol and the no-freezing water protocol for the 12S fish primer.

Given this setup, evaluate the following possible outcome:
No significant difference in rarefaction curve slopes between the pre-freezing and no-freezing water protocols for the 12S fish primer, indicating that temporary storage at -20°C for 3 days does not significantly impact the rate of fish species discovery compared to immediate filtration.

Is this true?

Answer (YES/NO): YES